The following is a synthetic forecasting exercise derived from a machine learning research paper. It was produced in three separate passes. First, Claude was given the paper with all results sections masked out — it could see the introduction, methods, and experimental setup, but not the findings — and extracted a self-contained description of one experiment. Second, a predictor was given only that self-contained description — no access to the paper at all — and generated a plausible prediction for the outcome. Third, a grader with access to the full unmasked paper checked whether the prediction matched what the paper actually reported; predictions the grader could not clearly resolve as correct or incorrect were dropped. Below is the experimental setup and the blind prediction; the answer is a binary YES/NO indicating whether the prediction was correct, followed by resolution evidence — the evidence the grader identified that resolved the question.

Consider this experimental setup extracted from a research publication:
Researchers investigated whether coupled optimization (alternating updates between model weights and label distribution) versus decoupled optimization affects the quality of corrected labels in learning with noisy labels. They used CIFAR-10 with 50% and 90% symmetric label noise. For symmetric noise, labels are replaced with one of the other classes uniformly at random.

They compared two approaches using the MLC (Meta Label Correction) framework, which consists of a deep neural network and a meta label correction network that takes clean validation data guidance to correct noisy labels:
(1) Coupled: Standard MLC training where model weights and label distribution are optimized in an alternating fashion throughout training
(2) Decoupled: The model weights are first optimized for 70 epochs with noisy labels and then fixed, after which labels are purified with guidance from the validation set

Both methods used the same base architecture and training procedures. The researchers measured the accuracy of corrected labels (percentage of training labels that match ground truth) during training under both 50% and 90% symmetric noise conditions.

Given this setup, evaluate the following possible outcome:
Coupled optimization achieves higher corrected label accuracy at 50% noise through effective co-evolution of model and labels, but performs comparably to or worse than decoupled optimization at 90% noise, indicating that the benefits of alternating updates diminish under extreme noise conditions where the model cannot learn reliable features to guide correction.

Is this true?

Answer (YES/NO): NO